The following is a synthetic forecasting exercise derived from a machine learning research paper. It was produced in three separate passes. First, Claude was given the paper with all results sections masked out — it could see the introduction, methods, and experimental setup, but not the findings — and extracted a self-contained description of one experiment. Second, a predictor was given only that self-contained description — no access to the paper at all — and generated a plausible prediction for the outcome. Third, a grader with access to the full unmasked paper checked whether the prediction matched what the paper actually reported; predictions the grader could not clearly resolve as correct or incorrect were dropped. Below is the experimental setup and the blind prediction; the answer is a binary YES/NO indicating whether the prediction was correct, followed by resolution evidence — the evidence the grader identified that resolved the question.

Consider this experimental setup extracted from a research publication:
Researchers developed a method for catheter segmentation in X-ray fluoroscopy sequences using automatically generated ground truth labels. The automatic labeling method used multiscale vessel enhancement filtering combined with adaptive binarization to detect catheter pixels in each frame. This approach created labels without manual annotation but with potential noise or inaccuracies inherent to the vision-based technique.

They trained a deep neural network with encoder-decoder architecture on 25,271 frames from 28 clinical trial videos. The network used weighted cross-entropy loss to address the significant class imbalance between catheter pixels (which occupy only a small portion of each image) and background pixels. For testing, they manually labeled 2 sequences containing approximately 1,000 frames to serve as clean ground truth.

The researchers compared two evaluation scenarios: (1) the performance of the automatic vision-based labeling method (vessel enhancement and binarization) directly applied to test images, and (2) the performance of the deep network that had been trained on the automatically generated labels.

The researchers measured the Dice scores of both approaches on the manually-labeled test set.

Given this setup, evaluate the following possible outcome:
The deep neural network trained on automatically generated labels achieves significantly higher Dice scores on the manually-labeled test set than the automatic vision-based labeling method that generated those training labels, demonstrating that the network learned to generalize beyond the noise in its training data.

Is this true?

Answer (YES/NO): YES